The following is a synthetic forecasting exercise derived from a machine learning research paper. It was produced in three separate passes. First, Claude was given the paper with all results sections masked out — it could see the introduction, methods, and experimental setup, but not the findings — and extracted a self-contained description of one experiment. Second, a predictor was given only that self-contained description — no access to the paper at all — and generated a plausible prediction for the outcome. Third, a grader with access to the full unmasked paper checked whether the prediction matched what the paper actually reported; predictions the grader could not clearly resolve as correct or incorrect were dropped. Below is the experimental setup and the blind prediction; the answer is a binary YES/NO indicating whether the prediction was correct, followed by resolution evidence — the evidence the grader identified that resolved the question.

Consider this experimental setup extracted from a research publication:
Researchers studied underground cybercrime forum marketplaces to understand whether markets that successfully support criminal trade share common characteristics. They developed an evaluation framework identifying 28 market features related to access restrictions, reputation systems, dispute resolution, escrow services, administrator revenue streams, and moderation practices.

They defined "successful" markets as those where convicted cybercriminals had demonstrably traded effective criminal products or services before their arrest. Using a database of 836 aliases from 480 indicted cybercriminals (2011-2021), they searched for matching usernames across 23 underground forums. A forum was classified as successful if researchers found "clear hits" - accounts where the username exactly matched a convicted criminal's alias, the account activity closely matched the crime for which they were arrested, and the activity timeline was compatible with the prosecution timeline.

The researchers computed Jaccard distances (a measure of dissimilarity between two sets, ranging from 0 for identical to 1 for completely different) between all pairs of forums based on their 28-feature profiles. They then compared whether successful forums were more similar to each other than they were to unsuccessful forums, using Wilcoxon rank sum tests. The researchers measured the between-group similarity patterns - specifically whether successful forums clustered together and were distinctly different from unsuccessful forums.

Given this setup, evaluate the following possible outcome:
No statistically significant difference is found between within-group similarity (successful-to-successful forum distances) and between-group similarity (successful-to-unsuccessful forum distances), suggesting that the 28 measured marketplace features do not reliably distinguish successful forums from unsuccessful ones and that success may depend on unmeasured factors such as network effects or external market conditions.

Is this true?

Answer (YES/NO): NO